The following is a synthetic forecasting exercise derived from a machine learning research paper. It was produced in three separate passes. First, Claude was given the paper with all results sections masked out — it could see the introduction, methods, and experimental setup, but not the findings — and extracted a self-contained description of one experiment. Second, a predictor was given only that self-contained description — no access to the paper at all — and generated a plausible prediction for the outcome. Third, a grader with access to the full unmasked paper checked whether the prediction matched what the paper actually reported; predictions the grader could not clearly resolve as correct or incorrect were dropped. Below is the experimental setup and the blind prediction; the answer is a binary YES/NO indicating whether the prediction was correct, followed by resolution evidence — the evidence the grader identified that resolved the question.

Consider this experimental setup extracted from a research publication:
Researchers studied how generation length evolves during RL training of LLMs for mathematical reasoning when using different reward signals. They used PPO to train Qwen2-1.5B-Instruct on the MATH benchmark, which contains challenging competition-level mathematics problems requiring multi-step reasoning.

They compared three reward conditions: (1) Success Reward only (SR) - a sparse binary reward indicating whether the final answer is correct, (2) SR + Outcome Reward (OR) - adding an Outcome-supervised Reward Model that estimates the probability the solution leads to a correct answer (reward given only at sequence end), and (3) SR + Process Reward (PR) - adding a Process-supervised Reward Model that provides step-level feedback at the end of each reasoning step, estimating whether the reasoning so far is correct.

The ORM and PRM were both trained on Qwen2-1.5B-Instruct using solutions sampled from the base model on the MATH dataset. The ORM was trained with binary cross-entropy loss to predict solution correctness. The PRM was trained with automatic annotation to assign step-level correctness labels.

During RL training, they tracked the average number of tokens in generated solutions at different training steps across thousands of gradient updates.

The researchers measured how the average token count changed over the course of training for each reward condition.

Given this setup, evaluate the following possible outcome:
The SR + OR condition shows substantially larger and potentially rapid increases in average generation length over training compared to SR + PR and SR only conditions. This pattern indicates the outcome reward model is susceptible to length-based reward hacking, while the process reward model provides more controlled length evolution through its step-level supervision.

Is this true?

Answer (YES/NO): NO